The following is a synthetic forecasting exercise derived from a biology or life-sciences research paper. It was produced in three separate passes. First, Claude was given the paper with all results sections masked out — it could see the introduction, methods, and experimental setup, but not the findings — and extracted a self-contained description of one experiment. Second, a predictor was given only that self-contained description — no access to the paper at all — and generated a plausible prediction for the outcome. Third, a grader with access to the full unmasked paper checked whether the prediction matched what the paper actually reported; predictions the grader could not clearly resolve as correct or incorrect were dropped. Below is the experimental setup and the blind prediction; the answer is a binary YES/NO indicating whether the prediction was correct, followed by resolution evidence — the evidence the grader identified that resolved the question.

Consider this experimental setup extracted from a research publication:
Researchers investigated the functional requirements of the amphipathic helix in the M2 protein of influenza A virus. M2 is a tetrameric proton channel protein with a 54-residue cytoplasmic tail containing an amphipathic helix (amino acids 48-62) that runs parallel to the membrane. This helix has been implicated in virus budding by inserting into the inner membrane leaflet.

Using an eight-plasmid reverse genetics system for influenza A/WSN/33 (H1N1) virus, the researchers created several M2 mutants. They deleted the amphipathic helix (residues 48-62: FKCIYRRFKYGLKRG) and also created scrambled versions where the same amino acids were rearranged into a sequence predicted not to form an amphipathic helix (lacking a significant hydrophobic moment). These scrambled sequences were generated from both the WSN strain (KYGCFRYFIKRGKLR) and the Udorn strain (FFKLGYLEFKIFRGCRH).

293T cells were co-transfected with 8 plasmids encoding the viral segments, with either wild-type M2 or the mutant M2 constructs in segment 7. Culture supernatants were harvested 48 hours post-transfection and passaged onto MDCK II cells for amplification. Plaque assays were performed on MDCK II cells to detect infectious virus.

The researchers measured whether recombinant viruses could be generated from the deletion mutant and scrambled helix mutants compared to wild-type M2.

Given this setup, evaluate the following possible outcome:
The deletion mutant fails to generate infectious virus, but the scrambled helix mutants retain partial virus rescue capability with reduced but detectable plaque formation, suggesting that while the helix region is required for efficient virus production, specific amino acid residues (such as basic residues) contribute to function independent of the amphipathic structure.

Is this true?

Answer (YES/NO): NO